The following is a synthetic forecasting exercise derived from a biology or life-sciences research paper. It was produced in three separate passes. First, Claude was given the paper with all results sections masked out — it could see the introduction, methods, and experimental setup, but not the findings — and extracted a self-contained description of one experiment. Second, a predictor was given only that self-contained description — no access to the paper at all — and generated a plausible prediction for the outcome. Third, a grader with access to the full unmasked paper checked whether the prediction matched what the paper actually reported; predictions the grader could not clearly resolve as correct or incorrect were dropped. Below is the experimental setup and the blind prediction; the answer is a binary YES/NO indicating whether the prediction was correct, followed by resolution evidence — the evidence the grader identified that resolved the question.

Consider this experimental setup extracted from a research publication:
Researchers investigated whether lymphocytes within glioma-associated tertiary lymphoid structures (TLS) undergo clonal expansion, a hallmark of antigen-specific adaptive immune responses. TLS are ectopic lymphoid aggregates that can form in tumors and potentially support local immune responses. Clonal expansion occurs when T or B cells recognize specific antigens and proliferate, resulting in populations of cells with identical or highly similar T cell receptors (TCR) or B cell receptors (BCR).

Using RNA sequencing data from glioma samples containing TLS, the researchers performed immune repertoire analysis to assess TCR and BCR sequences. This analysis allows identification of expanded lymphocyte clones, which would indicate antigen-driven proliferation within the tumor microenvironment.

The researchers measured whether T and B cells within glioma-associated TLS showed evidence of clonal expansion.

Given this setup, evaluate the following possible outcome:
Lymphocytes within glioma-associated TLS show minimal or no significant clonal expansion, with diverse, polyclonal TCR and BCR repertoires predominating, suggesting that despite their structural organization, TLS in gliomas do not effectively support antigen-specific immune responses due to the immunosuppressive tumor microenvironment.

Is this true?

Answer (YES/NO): NO